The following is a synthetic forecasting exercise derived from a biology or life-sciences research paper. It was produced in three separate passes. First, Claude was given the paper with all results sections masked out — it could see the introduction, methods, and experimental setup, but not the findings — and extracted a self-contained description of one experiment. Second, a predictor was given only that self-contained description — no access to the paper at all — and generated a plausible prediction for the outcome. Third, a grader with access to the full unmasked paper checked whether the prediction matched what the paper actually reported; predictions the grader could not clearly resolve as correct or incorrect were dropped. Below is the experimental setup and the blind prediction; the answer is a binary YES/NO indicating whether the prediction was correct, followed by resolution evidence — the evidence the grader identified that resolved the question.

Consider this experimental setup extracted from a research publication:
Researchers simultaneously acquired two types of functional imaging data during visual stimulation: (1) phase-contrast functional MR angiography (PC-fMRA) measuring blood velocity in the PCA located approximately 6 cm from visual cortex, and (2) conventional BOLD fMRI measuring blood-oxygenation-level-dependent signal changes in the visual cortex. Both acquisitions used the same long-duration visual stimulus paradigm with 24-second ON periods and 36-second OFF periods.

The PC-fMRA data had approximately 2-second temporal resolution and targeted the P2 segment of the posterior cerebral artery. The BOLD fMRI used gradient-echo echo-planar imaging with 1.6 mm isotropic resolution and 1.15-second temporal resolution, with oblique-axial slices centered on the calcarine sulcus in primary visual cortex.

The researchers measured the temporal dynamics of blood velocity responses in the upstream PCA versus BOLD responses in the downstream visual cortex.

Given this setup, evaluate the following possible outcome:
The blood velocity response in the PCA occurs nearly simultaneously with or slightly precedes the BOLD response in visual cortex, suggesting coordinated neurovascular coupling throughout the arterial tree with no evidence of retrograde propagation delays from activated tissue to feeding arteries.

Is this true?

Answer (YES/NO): YES